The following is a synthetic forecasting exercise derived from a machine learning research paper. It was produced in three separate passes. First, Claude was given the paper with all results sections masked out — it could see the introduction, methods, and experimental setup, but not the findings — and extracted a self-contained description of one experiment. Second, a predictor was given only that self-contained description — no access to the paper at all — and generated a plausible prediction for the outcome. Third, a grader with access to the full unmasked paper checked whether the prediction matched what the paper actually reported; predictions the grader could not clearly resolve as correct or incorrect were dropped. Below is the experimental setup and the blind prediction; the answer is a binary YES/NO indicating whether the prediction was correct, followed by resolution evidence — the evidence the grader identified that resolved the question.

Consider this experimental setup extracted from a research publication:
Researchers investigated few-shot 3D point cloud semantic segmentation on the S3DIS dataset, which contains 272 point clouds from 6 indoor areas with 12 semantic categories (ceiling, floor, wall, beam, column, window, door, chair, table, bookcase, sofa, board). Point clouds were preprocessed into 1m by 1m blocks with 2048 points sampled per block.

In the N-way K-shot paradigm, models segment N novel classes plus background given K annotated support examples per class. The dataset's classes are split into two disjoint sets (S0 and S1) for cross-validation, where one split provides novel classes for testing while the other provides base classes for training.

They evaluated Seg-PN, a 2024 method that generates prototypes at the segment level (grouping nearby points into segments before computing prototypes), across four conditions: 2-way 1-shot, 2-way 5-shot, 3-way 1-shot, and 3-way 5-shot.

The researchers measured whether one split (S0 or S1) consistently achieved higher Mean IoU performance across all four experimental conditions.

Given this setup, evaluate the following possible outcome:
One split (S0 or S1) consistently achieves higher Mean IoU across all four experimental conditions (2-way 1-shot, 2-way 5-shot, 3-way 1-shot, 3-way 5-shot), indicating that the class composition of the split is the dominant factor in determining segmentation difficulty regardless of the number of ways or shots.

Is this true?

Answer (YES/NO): YES